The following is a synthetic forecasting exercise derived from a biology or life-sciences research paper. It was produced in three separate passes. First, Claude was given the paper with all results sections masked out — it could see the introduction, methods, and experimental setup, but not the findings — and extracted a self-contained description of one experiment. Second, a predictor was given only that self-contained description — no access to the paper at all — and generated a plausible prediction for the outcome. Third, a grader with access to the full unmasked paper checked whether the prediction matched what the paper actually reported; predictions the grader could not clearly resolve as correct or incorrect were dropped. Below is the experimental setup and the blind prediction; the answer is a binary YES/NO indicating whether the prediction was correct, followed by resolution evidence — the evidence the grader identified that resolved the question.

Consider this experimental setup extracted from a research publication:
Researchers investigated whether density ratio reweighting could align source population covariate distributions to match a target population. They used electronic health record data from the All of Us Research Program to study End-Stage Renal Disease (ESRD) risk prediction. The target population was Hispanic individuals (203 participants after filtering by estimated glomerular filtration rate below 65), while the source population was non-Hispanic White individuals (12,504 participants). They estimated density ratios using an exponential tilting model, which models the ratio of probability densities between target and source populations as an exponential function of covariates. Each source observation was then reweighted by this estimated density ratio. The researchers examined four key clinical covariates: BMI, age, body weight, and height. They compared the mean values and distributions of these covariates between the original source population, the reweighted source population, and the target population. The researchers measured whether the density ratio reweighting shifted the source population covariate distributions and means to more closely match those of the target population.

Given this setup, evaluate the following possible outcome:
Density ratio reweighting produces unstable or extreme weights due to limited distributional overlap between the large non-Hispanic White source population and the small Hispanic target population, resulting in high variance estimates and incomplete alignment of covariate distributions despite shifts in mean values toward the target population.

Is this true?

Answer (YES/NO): NO